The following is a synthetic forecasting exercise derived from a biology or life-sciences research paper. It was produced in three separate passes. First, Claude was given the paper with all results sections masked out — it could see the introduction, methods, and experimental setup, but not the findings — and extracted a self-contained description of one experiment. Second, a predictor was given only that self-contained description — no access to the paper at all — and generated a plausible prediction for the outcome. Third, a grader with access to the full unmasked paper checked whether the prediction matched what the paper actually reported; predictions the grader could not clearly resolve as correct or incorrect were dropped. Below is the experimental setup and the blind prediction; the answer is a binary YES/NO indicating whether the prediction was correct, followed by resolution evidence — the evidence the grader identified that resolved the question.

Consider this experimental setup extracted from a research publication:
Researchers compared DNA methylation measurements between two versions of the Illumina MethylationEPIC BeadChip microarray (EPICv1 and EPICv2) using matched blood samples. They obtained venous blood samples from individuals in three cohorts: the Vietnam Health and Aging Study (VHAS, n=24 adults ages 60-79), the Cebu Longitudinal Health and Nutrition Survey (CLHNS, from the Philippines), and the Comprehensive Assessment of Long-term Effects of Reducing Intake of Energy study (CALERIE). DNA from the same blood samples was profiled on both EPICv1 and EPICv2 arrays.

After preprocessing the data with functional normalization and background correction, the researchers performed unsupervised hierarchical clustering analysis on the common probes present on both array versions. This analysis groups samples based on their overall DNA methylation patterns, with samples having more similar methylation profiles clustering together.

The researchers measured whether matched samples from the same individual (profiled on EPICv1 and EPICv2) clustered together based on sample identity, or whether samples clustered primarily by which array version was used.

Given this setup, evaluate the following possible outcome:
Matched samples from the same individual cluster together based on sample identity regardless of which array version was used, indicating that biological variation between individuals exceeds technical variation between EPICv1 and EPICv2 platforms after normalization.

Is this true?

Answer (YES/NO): NO